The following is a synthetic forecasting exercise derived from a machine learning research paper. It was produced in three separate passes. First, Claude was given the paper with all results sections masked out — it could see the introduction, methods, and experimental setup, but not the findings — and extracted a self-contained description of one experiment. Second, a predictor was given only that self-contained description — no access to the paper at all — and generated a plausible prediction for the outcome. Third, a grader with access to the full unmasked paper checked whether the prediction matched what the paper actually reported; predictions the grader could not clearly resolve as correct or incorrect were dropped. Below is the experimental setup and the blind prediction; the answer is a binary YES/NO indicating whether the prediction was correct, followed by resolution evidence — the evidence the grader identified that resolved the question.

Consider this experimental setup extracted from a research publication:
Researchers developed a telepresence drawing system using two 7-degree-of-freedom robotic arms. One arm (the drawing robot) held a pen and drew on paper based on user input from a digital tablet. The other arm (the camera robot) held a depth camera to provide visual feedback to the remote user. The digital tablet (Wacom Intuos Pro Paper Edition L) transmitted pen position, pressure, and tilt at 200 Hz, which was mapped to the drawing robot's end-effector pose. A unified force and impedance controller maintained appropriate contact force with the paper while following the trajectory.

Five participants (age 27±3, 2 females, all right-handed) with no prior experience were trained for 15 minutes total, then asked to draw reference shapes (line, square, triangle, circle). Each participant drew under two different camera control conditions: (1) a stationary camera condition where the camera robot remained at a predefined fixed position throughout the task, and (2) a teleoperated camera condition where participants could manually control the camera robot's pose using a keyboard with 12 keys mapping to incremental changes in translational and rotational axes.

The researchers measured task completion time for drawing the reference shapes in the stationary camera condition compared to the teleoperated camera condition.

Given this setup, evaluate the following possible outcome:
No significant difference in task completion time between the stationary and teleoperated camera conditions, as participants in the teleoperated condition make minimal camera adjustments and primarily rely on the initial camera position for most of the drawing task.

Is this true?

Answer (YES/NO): NO